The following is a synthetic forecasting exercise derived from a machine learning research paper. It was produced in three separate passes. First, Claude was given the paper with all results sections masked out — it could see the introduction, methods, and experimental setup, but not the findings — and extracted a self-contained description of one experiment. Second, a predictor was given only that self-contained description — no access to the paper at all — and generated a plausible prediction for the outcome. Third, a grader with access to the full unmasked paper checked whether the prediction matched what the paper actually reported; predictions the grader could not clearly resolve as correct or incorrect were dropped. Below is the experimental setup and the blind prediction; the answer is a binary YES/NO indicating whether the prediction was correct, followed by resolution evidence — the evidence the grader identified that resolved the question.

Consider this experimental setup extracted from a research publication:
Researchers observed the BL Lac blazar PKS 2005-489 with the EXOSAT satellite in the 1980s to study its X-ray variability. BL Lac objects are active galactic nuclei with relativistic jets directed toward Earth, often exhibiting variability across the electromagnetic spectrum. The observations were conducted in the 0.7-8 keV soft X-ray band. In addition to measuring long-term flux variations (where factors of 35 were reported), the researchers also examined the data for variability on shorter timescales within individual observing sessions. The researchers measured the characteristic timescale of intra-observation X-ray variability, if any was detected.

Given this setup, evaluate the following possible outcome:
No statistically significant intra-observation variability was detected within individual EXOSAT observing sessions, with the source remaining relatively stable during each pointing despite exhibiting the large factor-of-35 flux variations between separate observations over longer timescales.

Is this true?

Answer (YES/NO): NO